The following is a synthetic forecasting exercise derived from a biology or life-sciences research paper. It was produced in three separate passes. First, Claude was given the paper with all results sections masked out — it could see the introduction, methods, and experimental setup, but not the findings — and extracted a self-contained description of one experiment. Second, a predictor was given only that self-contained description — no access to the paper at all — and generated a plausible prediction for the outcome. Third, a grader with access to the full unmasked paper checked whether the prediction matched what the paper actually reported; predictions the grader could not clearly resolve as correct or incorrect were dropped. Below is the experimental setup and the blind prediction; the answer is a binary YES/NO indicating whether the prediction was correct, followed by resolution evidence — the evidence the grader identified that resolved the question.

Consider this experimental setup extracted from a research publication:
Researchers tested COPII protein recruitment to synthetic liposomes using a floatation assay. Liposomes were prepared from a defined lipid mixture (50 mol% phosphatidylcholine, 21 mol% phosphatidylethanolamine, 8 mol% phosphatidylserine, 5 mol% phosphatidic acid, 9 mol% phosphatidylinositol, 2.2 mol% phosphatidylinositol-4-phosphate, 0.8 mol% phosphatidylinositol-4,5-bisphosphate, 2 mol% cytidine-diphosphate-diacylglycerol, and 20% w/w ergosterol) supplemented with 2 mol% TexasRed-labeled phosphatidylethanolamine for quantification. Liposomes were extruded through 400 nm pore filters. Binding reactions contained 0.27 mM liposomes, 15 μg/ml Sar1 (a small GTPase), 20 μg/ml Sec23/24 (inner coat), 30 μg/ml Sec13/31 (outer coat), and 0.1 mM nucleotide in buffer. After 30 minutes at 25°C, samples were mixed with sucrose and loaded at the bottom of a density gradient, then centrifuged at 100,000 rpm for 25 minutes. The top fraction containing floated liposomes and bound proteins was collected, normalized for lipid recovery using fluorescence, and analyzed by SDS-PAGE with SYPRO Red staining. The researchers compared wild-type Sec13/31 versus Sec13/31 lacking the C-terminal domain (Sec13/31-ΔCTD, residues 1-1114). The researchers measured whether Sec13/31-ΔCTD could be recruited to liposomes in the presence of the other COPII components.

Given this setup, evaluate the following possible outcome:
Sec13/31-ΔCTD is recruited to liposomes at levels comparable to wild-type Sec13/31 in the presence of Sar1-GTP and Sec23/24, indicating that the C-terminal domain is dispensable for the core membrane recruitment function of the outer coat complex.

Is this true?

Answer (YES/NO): YES